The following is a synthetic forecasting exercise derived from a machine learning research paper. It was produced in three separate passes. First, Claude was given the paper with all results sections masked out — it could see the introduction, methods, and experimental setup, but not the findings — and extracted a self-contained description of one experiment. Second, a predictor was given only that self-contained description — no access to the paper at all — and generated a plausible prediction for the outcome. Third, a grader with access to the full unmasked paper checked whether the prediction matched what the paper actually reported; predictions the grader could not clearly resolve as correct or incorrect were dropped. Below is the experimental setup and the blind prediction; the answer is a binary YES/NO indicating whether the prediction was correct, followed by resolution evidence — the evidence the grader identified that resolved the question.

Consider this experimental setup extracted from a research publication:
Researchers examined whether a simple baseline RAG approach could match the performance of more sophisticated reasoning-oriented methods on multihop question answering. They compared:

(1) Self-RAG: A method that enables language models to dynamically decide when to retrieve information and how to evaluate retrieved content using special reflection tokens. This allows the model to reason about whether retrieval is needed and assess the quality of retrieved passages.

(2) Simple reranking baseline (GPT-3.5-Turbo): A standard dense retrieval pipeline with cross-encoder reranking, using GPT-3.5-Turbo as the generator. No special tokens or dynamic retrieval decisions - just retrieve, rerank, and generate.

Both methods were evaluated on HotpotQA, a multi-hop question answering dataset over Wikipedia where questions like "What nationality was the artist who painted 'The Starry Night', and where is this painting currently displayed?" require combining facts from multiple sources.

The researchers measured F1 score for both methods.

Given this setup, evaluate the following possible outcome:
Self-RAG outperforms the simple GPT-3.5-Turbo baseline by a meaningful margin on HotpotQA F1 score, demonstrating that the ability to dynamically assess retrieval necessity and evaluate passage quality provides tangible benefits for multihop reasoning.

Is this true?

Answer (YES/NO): NO